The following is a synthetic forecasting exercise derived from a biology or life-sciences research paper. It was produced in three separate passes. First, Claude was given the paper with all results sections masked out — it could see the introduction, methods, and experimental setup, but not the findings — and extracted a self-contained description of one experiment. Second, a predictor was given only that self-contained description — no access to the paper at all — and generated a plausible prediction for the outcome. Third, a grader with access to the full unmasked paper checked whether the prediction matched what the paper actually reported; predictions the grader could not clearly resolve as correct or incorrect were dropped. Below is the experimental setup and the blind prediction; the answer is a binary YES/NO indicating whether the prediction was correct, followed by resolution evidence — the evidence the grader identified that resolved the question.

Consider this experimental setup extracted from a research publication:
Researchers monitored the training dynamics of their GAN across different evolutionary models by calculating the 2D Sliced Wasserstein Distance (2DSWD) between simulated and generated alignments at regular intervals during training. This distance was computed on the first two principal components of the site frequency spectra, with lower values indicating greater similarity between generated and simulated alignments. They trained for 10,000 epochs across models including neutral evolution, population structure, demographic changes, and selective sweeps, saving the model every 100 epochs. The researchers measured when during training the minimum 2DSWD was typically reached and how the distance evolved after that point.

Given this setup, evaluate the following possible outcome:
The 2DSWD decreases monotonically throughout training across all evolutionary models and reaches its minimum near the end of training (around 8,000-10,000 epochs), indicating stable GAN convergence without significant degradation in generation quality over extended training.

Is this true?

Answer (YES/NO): NO